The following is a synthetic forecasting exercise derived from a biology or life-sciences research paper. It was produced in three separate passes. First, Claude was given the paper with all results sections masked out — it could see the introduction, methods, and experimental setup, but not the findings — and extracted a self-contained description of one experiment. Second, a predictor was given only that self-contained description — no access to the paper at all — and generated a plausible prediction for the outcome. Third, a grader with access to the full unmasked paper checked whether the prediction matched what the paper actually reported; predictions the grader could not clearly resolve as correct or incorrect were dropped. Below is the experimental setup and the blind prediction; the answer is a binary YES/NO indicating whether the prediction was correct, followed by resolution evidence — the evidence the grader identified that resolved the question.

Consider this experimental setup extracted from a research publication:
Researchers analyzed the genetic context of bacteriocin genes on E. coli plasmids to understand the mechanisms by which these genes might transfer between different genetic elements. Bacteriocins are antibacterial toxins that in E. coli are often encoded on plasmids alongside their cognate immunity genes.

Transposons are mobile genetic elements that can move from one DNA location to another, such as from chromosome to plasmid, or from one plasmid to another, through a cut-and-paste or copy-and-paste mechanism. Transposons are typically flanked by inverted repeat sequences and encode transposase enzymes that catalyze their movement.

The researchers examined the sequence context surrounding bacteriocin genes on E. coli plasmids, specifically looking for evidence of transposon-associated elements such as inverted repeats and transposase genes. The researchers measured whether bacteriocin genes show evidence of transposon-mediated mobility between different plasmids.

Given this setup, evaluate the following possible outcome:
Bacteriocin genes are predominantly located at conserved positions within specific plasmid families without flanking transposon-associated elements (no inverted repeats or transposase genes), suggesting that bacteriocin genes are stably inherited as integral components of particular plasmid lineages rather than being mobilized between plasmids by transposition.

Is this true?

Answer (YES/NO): NO